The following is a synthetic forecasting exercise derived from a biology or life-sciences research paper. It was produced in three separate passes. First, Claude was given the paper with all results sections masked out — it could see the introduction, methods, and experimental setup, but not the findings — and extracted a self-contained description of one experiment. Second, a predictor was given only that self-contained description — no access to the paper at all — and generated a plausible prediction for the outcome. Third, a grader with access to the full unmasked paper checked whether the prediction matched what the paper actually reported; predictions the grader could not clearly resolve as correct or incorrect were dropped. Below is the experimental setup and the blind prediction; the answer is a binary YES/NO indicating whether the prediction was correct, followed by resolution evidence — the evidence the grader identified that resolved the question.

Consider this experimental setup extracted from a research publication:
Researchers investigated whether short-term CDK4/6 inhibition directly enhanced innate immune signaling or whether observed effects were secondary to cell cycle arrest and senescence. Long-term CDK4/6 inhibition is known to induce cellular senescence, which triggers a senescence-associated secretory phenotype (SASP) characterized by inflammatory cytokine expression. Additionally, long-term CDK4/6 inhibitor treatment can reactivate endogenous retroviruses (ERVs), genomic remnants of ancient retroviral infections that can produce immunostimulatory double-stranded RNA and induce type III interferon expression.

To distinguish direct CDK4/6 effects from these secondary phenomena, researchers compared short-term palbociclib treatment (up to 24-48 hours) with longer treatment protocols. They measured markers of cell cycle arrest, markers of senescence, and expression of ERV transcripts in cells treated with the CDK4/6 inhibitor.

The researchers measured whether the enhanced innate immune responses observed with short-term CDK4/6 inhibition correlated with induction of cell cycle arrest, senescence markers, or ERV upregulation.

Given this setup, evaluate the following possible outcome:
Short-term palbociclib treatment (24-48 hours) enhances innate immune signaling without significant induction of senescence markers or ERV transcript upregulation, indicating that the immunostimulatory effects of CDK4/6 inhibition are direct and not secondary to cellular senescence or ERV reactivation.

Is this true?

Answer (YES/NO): YES